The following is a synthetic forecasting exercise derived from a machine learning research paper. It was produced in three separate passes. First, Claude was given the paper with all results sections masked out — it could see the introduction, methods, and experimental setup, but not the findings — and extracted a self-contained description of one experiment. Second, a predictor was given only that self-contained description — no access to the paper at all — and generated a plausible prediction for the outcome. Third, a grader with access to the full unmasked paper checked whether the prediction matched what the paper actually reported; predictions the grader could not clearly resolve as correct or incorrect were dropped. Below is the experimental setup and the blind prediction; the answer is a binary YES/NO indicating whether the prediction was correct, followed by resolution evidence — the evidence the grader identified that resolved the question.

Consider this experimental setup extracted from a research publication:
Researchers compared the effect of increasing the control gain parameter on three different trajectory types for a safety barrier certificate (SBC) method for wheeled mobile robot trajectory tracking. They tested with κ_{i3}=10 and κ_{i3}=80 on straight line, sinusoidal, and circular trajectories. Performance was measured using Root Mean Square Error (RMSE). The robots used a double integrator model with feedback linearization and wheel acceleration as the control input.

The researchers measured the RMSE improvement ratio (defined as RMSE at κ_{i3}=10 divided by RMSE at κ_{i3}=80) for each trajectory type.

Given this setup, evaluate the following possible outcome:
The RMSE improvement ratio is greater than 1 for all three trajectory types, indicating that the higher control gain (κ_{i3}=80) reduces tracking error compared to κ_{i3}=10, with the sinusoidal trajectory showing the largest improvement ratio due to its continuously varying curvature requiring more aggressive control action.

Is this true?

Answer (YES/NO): NO